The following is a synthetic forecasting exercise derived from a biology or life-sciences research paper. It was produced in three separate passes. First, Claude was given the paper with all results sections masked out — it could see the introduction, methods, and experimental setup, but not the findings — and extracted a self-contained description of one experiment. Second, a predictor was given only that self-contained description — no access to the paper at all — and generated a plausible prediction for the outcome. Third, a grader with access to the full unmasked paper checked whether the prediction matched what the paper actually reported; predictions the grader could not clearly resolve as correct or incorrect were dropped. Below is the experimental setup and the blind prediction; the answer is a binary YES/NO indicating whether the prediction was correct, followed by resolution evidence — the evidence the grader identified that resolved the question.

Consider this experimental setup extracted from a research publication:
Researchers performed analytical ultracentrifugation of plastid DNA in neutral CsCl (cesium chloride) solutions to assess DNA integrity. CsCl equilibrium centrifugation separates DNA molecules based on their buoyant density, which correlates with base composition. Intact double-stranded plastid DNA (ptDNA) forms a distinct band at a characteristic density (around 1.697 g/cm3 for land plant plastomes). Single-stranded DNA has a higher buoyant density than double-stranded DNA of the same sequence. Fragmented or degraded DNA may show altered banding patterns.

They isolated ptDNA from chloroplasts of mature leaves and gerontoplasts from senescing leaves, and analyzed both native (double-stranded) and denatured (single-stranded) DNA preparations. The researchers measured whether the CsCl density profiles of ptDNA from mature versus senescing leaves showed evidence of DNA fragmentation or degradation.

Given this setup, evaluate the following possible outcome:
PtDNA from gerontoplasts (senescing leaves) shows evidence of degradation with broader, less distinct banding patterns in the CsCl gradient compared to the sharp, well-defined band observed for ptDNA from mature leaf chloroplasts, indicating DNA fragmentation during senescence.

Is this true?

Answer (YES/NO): NO